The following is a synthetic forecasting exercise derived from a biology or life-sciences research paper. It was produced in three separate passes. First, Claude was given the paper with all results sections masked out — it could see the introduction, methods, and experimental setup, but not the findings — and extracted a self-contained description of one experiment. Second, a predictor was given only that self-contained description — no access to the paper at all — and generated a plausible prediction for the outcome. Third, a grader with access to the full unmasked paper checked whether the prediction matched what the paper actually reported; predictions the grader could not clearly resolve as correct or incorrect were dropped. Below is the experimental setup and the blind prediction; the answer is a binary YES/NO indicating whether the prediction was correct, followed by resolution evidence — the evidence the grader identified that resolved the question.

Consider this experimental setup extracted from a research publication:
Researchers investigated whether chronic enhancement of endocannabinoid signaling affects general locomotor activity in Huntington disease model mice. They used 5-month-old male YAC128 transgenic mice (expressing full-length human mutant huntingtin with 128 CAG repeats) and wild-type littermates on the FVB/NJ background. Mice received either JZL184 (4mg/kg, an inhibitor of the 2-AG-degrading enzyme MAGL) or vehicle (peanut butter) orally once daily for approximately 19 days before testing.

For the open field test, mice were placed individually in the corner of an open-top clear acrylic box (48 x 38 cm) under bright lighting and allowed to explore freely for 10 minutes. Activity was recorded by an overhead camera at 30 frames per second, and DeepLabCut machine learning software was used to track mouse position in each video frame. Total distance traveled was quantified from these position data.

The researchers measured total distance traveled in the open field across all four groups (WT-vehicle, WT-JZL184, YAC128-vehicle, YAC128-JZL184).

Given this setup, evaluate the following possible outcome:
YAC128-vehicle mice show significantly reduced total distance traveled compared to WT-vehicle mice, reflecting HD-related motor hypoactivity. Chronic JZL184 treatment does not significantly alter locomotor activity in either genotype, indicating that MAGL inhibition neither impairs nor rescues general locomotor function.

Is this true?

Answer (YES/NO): NO